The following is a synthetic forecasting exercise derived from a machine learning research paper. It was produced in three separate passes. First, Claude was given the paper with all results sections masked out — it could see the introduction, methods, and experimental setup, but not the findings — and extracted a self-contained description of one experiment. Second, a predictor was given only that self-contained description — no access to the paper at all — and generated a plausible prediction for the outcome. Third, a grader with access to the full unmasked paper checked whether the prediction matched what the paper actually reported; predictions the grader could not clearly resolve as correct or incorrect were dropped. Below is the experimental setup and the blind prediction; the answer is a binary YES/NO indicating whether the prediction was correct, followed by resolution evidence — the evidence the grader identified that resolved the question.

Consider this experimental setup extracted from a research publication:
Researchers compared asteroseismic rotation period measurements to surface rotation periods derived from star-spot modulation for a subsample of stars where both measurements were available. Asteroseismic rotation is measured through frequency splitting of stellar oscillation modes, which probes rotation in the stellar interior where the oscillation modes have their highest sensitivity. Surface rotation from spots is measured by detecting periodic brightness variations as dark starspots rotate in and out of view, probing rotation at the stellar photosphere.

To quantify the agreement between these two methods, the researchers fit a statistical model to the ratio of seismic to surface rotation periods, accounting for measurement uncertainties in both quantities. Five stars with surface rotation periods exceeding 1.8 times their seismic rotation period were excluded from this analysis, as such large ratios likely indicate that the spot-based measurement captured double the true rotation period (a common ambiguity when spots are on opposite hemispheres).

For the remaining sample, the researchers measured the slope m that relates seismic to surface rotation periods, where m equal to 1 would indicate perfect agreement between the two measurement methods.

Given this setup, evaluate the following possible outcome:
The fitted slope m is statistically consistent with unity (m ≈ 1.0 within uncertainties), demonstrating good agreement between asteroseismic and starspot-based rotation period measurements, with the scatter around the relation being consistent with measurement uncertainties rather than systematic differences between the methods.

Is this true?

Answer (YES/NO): YES